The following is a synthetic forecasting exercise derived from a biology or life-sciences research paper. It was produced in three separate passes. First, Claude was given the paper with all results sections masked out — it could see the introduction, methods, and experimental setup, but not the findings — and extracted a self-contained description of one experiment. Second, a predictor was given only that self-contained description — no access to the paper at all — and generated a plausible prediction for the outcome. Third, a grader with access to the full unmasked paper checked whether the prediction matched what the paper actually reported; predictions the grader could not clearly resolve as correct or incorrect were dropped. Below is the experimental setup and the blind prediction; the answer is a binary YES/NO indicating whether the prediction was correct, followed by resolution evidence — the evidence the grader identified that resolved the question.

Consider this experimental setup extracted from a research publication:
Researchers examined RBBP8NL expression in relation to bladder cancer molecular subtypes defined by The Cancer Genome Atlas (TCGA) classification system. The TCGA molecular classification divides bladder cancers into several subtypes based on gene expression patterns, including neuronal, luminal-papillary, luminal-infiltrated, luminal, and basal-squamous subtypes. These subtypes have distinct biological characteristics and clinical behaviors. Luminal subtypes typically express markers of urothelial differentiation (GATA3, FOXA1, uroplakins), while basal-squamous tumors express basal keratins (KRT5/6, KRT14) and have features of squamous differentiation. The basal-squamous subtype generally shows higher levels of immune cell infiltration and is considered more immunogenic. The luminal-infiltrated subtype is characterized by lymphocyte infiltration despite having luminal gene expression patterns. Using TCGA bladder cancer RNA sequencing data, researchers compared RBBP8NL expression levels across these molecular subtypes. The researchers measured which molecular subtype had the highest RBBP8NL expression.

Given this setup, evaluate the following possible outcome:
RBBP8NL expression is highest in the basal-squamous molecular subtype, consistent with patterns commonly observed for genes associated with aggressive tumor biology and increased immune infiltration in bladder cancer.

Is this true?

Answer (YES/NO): NO